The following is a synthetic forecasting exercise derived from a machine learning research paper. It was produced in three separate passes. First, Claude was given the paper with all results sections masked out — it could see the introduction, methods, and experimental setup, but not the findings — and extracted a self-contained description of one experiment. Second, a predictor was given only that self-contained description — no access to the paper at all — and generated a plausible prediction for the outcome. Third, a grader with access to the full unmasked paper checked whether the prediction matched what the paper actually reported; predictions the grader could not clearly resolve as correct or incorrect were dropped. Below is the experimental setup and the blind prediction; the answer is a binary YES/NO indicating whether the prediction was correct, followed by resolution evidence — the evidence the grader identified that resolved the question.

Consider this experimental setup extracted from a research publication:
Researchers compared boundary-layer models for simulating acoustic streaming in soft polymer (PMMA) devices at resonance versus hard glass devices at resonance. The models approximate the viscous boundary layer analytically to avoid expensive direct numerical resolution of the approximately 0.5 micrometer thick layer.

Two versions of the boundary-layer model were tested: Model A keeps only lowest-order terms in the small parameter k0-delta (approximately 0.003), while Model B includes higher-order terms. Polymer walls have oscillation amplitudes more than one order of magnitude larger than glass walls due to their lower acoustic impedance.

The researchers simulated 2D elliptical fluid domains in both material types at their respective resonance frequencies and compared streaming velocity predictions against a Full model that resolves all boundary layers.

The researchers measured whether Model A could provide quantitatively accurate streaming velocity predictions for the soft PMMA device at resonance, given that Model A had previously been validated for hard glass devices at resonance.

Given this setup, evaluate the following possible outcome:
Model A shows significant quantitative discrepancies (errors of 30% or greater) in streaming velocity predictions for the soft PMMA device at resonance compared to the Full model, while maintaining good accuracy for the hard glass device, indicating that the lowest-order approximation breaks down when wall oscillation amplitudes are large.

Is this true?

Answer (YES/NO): YES